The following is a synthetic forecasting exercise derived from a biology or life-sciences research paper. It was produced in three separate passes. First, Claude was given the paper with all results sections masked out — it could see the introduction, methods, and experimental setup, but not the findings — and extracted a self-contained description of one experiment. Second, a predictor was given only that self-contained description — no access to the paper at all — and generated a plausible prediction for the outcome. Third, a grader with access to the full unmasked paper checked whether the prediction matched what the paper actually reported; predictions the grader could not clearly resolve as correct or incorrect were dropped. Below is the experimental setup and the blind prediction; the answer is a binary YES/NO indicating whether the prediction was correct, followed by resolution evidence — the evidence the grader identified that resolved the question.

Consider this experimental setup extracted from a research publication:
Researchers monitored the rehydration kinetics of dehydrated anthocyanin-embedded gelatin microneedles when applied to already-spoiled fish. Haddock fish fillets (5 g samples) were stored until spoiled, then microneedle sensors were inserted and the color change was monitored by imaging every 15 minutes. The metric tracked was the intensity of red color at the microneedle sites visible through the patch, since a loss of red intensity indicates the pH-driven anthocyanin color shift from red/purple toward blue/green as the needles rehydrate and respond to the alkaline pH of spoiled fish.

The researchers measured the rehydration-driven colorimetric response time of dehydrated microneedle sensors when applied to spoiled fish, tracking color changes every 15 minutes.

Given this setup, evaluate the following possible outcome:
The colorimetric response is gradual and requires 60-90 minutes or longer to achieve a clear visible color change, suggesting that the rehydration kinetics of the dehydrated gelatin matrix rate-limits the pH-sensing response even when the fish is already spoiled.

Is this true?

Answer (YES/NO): NO